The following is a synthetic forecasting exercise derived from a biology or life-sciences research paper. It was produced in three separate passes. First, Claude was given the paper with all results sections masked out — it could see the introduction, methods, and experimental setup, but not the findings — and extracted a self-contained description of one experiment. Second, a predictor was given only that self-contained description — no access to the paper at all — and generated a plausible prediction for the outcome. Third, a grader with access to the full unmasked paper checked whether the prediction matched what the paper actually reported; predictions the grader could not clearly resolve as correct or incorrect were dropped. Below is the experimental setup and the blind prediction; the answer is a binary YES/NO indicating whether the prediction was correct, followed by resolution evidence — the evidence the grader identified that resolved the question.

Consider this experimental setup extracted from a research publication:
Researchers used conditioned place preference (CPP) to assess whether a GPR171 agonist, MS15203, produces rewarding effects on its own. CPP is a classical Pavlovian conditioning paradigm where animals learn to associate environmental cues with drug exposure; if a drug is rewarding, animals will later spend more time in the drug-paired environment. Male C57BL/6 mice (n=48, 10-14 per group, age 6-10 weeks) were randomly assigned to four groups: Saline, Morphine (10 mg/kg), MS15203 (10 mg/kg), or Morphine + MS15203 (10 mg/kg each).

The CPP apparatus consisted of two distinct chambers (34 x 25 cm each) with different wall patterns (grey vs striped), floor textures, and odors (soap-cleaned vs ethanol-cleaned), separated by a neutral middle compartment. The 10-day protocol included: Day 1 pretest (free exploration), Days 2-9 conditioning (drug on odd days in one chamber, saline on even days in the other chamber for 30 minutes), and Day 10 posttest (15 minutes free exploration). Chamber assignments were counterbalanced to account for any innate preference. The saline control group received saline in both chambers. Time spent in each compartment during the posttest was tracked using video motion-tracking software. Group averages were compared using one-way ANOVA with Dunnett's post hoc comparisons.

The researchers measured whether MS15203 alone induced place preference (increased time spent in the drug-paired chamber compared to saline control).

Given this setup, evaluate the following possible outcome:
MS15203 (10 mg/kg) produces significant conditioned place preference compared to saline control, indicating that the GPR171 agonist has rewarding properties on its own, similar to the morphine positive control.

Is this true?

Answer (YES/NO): NO